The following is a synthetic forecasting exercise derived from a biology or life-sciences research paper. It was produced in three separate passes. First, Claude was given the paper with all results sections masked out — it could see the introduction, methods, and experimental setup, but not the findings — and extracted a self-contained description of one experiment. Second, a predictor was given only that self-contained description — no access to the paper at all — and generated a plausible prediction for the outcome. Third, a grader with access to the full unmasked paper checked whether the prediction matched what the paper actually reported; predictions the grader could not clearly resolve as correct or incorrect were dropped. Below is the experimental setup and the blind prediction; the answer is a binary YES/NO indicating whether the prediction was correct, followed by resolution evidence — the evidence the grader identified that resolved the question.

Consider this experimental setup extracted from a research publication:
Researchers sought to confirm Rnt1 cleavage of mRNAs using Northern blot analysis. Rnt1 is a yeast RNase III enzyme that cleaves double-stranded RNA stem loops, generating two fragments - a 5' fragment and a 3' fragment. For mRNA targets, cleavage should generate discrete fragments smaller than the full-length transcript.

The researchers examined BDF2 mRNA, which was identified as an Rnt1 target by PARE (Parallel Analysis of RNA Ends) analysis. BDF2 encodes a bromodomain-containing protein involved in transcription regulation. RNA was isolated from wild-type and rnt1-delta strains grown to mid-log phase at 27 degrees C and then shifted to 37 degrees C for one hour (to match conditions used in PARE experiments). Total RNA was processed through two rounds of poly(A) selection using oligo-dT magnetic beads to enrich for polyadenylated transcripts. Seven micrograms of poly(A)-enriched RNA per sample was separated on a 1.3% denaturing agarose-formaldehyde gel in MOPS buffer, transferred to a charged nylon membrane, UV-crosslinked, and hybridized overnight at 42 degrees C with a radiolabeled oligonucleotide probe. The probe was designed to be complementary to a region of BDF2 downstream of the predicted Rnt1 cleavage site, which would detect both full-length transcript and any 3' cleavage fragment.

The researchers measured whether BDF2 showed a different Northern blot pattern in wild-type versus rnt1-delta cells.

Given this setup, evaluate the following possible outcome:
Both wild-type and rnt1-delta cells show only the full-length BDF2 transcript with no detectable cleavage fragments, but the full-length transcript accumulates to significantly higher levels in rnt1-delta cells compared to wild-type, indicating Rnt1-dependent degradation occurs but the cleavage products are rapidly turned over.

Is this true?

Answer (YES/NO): NO